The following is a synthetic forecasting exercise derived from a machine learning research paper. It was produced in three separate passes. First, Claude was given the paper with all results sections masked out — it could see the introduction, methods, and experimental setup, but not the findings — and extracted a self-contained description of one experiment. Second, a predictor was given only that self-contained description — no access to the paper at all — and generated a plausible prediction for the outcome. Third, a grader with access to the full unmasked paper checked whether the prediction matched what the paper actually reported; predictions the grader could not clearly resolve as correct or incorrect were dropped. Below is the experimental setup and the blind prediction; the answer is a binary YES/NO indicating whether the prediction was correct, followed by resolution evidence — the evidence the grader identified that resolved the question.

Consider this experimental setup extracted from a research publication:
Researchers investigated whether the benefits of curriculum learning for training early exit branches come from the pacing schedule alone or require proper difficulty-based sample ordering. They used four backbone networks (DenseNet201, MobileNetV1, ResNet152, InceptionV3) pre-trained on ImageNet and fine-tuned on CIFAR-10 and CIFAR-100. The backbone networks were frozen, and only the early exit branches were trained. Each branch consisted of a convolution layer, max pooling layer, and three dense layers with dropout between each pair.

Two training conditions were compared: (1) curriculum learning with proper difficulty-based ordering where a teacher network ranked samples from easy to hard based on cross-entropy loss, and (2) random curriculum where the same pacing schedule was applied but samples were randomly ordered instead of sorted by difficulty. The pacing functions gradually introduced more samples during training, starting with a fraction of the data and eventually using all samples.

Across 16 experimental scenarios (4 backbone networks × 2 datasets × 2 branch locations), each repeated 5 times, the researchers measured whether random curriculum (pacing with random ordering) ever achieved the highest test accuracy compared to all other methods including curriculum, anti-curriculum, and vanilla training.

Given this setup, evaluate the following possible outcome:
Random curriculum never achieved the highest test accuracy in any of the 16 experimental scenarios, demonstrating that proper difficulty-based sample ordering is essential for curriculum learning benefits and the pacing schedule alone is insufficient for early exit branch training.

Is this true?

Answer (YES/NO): YES